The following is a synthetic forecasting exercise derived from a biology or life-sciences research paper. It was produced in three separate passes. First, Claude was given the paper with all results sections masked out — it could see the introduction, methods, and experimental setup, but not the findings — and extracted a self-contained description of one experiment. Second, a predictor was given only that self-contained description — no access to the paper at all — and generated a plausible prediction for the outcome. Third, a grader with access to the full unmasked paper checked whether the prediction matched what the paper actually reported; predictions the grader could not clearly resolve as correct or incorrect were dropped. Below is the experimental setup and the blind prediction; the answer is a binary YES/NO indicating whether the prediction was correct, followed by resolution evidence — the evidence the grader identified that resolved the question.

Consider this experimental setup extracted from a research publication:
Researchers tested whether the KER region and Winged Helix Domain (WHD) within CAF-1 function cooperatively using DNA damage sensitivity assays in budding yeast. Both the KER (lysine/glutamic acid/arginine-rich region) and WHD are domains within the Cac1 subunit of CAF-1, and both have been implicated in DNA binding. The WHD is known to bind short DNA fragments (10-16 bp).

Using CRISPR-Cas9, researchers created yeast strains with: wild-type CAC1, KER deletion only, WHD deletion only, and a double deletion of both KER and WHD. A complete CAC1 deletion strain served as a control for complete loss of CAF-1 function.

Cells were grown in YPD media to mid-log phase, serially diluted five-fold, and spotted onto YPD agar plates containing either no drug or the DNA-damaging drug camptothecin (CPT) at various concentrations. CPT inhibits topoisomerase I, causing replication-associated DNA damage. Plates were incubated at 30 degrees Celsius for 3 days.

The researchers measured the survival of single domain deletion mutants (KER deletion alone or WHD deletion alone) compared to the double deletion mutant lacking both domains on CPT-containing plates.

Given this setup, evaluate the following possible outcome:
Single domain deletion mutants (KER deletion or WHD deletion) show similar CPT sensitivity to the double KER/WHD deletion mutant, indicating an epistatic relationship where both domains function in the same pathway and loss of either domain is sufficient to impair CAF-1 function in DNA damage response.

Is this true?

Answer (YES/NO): NO